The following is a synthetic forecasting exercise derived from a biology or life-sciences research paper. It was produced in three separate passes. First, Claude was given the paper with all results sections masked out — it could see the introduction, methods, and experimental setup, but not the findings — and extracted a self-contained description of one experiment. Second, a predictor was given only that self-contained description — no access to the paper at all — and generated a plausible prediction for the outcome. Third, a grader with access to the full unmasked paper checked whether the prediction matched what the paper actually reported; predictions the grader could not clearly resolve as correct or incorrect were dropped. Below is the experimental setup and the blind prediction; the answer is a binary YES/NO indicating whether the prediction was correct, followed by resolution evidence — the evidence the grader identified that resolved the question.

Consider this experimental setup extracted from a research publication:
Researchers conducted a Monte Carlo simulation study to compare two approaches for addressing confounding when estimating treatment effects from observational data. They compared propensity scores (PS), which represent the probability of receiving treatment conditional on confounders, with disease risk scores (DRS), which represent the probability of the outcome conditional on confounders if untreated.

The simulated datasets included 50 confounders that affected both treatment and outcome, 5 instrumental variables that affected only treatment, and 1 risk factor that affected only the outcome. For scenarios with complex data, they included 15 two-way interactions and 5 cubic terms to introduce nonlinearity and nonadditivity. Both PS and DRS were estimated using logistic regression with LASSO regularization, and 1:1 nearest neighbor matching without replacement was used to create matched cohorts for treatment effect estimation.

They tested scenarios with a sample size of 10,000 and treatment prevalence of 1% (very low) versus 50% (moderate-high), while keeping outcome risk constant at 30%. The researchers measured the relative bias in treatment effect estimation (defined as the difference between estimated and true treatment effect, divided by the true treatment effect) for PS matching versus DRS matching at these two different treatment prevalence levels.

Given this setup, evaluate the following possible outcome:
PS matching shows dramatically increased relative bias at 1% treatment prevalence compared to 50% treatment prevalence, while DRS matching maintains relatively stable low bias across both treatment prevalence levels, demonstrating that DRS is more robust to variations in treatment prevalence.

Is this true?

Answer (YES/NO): NO